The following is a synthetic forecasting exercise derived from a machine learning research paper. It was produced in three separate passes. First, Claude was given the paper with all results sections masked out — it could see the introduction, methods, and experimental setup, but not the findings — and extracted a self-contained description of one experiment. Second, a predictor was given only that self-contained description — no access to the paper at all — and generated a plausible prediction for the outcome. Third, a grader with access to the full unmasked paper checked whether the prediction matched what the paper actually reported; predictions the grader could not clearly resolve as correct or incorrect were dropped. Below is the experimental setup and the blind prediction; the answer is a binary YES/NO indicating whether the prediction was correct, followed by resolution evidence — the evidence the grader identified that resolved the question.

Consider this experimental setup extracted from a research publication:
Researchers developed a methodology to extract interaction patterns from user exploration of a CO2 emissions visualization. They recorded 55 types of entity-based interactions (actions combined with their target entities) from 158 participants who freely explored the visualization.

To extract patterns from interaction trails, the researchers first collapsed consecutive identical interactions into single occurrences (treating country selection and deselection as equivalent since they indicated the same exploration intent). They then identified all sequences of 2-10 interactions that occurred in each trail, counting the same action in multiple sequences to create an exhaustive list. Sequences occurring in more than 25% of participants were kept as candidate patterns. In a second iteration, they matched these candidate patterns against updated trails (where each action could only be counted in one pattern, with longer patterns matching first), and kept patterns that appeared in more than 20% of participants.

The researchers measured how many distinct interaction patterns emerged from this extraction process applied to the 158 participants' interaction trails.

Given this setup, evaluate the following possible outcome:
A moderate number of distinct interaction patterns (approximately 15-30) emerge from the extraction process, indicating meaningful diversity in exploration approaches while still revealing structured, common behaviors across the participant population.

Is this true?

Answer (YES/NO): YES